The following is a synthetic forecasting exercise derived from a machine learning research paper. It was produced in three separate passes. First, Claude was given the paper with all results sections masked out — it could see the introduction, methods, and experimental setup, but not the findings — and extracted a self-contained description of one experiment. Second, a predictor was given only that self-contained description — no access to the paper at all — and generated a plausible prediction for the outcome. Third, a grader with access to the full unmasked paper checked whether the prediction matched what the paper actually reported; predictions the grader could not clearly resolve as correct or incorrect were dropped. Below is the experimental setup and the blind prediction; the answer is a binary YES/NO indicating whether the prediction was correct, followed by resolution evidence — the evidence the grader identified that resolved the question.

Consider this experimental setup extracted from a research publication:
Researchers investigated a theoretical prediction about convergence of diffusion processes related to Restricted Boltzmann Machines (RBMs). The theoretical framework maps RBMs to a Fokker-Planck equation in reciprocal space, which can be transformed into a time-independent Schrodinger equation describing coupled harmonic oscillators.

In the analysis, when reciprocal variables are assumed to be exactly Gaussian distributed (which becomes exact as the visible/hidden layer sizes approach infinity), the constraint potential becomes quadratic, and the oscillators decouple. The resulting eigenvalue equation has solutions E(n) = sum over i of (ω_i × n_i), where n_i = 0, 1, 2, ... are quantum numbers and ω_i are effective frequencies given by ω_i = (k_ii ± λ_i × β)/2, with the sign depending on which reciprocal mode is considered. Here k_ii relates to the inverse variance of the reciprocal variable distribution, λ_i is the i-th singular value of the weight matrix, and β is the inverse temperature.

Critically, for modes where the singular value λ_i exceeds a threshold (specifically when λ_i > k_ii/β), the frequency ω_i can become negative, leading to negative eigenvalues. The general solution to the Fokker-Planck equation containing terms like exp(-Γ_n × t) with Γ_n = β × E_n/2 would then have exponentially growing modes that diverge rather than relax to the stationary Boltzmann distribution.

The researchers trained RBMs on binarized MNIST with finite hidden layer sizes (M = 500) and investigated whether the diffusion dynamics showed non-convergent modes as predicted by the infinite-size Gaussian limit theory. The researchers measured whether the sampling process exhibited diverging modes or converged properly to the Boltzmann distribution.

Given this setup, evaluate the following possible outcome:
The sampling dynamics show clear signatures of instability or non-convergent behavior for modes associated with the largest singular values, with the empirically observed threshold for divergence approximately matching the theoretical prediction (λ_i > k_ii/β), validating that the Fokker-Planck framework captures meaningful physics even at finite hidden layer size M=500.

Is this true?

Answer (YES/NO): NO